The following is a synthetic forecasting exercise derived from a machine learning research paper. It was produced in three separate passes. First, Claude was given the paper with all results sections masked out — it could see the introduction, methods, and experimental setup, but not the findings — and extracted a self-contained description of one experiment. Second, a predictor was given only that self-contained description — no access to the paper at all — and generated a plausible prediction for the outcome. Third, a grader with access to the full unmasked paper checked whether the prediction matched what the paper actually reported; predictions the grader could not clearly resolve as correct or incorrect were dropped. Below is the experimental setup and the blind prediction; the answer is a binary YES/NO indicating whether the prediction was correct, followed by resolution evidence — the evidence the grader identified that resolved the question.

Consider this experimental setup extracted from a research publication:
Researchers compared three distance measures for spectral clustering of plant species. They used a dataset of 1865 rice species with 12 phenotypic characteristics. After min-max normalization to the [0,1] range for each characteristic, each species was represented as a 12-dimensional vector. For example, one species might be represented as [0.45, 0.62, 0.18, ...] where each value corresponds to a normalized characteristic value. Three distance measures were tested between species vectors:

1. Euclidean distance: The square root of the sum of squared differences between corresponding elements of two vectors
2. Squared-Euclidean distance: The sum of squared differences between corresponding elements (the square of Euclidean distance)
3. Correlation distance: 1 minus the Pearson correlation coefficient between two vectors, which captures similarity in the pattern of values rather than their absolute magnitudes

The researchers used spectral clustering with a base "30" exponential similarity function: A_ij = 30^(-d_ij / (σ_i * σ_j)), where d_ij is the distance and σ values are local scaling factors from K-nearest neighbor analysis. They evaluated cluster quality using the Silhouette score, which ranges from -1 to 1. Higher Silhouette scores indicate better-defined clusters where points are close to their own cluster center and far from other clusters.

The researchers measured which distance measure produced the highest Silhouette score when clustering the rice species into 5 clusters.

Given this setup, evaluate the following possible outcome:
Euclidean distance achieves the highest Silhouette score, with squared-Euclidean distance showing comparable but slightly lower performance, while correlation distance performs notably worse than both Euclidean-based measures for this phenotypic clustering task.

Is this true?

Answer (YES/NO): NO